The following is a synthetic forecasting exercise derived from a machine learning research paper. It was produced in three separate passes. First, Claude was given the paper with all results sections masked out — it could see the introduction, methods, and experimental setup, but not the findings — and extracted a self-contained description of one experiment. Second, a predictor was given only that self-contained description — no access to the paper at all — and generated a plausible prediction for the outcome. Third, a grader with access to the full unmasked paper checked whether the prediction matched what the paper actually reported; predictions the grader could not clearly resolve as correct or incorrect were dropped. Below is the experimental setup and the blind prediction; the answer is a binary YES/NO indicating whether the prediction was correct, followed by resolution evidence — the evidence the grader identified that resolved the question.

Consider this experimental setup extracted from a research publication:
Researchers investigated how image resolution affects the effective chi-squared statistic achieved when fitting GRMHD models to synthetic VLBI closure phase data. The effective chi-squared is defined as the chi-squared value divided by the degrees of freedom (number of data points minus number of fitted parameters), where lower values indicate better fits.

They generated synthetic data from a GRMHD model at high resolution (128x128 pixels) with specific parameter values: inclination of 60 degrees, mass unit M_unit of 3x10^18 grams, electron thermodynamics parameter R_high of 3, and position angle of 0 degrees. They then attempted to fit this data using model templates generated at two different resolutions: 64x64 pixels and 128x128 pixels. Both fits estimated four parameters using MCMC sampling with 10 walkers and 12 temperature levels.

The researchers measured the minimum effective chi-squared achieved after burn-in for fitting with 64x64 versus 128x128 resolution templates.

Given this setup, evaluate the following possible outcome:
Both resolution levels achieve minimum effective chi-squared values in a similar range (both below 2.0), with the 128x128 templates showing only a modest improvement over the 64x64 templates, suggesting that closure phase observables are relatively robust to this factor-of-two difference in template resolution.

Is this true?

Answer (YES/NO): NO